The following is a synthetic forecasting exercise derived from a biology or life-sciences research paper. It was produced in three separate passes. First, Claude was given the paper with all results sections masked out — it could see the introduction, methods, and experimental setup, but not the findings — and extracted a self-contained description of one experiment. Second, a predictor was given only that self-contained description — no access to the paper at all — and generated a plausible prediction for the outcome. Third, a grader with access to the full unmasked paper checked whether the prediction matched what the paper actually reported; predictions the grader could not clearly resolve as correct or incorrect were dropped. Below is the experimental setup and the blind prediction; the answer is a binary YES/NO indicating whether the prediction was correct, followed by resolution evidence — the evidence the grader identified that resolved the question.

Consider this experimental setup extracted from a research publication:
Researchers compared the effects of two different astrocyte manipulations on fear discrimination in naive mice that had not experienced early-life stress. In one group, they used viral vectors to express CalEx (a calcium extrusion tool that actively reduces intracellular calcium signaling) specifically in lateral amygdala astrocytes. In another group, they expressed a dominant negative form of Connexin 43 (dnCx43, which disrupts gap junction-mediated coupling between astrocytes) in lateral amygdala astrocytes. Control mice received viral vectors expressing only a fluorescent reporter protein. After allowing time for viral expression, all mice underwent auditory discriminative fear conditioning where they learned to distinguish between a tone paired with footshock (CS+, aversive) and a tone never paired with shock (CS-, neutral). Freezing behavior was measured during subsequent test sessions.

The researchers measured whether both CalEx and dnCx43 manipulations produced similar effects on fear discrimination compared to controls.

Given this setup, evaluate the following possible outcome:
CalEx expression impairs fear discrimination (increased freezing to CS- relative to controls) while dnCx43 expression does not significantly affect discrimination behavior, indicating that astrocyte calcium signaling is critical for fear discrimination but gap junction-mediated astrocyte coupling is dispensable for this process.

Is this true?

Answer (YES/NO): NO